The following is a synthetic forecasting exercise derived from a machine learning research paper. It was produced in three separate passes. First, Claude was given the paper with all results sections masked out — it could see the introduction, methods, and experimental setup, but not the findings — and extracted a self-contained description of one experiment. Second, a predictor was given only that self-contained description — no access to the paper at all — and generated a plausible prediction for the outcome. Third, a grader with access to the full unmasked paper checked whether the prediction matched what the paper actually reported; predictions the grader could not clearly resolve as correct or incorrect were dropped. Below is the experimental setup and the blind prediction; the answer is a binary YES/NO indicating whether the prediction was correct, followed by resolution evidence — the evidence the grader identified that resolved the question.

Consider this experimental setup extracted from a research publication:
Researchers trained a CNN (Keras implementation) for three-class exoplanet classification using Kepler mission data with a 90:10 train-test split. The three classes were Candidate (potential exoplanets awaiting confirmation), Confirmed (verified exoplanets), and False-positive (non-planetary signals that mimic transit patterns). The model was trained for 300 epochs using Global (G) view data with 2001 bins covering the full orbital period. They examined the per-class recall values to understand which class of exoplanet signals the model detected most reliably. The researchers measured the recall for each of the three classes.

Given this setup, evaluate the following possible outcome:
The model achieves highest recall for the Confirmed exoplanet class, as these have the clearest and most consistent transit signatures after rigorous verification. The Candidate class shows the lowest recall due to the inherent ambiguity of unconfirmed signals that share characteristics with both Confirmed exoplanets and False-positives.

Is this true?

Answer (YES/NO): NO